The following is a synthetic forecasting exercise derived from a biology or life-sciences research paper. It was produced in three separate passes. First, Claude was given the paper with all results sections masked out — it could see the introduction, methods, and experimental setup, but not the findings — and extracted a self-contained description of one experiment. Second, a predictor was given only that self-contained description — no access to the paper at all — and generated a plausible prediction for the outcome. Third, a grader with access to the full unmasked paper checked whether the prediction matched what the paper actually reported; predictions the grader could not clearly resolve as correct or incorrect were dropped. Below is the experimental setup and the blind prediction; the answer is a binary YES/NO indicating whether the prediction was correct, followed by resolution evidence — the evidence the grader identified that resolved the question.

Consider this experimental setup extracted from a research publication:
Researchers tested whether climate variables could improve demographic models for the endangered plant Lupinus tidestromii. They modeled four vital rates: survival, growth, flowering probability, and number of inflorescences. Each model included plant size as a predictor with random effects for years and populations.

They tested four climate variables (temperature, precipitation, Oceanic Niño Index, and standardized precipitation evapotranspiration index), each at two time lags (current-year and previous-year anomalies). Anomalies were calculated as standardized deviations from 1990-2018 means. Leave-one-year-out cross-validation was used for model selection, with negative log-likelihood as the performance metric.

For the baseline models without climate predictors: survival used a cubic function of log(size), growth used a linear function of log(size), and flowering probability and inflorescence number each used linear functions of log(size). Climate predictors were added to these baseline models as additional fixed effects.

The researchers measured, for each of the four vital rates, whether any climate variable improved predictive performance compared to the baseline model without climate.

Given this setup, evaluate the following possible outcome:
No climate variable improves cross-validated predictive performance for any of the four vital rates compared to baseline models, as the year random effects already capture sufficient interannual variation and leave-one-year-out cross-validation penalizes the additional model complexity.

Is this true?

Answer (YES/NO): NO